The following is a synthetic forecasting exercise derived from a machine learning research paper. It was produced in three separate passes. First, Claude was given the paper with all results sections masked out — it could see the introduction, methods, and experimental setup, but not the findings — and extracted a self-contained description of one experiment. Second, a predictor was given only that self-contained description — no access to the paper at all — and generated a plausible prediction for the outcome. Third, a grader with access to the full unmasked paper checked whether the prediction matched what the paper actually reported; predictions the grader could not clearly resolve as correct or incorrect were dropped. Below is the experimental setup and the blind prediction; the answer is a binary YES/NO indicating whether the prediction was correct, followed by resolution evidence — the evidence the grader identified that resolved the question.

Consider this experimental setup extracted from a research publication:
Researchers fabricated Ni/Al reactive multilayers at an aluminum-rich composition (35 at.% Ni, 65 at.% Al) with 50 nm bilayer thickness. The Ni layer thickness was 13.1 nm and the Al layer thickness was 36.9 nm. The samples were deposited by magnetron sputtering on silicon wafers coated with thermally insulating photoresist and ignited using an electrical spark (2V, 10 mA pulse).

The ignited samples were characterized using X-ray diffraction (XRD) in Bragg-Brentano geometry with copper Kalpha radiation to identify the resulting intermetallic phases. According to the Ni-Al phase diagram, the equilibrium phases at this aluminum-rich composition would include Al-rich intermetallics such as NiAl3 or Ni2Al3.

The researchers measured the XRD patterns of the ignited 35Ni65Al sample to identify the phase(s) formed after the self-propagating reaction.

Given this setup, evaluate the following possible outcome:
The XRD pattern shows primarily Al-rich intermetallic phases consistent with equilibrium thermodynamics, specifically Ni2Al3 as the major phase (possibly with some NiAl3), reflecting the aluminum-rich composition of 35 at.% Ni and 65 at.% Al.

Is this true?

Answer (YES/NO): NO